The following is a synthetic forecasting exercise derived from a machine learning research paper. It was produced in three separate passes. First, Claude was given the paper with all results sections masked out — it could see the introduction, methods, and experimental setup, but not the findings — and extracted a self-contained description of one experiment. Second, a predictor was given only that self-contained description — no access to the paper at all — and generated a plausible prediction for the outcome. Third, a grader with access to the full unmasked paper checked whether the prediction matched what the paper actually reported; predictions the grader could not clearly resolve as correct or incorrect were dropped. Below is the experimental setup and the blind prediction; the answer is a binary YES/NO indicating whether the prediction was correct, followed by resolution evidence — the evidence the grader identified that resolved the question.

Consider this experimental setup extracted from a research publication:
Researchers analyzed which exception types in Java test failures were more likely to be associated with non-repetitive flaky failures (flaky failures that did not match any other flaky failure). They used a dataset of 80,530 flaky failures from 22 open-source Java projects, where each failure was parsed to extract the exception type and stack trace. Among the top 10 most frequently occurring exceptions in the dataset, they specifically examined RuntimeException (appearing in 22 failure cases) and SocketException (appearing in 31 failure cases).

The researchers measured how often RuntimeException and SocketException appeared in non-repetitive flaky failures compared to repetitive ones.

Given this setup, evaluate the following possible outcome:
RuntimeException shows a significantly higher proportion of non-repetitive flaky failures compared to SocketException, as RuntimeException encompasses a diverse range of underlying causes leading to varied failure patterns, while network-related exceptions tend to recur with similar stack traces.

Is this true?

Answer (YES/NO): NO